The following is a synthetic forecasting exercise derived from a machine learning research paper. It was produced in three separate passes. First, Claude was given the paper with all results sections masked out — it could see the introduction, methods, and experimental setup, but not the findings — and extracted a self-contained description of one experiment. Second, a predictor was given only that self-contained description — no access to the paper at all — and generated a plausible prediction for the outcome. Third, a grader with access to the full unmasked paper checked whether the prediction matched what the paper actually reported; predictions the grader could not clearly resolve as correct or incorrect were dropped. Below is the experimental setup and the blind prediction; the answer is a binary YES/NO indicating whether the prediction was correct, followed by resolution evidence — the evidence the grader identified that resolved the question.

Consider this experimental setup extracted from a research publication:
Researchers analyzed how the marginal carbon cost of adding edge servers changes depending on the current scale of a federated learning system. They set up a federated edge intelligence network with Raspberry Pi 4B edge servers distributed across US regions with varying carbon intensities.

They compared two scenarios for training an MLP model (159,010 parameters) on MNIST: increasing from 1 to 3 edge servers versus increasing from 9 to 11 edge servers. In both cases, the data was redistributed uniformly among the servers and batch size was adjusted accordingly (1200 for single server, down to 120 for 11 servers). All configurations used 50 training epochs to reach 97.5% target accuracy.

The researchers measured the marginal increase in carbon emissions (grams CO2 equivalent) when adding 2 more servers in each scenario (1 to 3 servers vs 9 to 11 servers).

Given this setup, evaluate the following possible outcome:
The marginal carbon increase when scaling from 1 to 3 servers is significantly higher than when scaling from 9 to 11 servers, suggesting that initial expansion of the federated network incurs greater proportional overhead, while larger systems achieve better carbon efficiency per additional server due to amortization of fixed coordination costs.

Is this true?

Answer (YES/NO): NO